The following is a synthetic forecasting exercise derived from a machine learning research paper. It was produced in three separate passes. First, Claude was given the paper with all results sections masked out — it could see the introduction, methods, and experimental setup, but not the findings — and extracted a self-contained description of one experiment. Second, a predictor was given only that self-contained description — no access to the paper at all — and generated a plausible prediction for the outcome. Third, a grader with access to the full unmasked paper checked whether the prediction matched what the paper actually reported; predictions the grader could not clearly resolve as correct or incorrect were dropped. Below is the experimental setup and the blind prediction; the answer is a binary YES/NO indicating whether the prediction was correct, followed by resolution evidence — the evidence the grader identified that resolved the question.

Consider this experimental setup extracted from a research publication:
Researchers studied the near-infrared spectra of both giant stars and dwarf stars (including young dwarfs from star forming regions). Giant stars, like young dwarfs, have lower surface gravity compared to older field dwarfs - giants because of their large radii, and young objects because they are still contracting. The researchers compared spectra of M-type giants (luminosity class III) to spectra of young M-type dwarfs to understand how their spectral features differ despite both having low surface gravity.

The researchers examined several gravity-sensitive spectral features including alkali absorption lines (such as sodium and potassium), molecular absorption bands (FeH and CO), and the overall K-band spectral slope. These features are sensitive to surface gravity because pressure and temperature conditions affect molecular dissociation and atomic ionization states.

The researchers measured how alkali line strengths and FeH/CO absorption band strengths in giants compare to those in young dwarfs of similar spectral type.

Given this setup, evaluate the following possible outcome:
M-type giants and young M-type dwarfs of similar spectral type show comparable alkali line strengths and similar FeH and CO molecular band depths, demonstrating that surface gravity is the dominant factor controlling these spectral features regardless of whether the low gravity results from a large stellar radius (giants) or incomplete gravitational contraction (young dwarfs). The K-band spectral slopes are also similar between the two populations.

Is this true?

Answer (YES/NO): NO